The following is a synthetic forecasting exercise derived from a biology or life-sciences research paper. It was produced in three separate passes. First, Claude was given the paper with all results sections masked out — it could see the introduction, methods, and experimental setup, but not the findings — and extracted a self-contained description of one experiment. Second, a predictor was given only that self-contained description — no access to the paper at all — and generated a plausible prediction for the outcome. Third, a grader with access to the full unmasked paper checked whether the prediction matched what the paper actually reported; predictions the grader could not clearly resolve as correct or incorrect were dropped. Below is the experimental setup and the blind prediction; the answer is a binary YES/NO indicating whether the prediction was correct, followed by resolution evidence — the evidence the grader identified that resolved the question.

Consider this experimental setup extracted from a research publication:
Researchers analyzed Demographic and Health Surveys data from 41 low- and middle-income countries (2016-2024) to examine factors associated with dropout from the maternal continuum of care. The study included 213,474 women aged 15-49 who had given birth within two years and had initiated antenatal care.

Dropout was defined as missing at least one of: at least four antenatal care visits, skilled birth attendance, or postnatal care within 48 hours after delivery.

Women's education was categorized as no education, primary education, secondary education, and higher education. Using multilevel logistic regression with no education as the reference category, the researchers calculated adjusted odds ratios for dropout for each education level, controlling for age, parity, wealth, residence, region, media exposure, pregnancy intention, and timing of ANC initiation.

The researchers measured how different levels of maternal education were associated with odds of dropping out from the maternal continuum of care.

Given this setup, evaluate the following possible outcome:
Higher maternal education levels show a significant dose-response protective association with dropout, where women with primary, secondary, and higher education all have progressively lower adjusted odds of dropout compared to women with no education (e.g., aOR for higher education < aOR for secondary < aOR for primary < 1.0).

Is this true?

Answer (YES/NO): YES